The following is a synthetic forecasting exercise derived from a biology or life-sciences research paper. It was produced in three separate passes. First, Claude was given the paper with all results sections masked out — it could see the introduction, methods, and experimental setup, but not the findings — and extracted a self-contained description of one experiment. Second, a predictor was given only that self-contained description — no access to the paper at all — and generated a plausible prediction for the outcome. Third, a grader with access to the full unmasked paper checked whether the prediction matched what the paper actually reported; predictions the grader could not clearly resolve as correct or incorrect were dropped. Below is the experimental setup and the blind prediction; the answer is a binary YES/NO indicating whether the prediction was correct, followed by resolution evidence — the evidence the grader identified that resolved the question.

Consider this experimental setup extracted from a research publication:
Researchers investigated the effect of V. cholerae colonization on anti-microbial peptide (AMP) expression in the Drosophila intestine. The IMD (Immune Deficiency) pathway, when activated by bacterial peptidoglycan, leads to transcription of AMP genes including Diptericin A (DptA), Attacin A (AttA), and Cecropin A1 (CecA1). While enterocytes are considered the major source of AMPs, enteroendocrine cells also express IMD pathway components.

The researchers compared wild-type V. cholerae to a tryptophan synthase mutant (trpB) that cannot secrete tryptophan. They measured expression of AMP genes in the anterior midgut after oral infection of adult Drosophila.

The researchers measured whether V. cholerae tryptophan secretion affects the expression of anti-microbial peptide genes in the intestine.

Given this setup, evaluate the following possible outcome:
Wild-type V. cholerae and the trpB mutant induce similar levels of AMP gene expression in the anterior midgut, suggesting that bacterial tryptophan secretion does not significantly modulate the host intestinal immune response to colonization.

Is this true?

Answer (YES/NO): NO